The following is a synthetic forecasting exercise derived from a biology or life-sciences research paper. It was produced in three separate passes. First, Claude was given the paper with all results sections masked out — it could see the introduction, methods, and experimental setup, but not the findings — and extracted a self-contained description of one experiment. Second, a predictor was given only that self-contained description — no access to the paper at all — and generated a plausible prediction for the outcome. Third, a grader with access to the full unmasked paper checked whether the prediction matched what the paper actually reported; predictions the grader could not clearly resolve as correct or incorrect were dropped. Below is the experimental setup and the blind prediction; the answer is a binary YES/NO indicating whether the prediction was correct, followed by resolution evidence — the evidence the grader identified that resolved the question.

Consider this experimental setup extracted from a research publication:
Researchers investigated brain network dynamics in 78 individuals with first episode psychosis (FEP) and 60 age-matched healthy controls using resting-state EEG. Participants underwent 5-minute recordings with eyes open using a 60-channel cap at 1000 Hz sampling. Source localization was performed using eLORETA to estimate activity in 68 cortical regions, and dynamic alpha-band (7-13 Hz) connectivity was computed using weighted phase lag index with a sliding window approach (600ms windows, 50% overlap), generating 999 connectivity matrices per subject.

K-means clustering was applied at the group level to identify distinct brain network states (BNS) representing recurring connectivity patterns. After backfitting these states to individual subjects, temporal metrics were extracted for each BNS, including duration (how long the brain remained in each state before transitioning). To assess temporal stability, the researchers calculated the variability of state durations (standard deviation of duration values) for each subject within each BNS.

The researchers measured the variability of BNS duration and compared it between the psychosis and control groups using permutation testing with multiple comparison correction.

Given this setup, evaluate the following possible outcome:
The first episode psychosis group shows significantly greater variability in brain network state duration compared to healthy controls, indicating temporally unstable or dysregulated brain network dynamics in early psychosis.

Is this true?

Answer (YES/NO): YES